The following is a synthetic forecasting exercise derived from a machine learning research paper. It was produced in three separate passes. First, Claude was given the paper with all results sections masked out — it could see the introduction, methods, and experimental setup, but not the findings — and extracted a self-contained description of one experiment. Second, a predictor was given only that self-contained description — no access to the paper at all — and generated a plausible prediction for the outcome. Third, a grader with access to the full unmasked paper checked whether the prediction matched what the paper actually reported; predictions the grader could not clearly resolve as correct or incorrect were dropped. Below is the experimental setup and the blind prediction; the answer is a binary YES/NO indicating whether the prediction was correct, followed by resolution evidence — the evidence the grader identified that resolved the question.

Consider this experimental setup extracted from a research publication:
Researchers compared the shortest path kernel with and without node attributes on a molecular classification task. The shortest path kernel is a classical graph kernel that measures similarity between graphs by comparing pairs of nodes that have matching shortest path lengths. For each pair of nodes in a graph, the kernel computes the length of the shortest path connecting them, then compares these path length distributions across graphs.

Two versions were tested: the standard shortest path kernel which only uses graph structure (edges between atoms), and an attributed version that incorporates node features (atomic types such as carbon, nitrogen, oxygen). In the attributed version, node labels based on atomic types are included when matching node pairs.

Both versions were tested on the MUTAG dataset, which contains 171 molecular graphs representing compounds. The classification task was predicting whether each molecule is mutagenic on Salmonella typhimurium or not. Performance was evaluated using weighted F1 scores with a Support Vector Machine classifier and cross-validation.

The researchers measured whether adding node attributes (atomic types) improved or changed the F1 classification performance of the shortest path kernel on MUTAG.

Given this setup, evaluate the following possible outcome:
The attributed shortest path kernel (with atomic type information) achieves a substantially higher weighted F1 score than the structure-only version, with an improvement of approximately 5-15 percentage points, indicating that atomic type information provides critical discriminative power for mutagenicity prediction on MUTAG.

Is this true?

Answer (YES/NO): NO